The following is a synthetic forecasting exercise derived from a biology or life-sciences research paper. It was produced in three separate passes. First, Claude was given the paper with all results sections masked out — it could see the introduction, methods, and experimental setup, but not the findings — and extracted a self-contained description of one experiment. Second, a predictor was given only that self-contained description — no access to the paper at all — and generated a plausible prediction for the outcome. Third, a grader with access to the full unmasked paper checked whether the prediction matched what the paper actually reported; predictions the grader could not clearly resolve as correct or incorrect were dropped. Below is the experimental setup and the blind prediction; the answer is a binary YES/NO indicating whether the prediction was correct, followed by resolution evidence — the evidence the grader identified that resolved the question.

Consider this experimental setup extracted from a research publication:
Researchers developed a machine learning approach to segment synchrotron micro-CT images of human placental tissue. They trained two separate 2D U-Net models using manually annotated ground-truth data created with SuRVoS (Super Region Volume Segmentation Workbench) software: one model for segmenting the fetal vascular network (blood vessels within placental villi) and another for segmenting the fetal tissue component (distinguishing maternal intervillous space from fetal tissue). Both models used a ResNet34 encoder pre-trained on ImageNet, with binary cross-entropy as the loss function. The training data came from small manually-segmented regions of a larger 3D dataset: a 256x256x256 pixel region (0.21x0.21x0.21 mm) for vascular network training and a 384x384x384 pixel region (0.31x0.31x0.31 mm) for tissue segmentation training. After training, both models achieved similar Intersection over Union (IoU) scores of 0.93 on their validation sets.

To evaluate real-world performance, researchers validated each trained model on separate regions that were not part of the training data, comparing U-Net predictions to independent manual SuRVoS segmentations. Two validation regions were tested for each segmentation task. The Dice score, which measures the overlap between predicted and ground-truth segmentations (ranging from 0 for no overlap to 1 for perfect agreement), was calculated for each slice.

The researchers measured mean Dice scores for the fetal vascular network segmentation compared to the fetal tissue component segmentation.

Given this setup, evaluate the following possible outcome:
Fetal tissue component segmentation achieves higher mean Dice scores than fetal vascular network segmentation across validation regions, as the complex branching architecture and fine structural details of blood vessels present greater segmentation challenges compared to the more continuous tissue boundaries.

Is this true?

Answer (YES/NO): YES